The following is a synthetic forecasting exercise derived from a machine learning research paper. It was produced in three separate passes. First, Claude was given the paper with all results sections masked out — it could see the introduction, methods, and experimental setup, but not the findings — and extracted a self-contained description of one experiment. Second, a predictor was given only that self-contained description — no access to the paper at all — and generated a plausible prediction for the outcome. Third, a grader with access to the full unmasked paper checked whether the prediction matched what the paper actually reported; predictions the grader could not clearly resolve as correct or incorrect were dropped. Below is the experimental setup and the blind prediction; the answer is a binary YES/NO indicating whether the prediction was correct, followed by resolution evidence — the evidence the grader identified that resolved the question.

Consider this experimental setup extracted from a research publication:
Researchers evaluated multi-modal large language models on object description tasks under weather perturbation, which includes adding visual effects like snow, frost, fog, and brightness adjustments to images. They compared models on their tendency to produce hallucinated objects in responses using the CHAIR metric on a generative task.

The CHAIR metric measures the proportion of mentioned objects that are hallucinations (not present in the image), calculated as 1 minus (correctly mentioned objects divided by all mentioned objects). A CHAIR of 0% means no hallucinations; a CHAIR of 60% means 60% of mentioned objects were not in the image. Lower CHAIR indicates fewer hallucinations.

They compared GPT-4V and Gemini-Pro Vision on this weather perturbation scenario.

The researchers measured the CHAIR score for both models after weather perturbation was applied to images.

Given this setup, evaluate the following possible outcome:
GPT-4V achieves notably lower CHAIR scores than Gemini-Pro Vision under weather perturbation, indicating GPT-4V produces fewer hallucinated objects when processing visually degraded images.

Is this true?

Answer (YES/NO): NO